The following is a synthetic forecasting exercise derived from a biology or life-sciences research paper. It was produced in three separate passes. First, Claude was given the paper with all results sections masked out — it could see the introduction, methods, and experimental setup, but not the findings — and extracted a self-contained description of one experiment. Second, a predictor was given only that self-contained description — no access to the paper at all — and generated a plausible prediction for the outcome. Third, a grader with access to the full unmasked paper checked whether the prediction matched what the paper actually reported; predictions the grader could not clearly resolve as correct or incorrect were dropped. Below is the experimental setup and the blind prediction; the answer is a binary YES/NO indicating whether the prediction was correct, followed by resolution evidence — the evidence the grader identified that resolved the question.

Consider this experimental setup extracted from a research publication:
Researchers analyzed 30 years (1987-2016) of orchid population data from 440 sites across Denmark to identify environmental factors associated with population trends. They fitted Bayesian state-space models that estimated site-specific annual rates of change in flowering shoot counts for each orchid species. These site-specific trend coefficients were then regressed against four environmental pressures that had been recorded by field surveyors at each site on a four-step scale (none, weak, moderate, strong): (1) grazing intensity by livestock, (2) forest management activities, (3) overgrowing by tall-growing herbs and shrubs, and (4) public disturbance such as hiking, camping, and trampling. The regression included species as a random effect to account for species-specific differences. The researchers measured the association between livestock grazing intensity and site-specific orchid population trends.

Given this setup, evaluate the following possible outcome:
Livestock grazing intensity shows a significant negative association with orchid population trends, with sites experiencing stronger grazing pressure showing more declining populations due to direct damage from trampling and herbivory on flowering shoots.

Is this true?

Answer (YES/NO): NO